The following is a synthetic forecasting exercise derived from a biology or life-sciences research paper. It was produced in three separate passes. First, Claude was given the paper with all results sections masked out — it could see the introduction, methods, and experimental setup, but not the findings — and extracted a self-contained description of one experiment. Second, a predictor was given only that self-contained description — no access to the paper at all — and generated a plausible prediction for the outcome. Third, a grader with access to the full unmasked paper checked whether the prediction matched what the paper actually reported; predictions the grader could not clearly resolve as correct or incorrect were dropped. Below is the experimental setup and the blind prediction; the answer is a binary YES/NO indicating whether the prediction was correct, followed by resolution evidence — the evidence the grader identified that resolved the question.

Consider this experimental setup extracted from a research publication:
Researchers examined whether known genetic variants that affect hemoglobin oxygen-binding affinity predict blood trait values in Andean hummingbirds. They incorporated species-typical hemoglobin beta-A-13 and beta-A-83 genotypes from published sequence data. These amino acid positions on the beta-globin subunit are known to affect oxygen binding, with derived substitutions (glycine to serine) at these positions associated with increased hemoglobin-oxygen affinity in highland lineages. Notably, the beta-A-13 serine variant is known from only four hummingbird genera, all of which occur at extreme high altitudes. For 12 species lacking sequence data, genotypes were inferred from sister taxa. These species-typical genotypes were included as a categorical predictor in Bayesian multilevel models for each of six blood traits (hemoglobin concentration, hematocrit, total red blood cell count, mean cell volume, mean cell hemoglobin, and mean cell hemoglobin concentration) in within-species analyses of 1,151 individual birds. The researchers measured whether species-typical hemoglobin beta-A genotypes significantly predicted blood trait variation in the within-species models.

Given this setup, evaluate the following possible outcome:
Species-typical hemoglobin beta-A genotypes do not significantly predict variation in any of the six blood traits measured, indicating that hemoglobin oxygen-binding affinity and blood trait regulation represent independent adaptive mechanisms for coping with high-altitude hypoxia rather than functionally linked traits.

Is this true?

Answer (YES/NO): YES